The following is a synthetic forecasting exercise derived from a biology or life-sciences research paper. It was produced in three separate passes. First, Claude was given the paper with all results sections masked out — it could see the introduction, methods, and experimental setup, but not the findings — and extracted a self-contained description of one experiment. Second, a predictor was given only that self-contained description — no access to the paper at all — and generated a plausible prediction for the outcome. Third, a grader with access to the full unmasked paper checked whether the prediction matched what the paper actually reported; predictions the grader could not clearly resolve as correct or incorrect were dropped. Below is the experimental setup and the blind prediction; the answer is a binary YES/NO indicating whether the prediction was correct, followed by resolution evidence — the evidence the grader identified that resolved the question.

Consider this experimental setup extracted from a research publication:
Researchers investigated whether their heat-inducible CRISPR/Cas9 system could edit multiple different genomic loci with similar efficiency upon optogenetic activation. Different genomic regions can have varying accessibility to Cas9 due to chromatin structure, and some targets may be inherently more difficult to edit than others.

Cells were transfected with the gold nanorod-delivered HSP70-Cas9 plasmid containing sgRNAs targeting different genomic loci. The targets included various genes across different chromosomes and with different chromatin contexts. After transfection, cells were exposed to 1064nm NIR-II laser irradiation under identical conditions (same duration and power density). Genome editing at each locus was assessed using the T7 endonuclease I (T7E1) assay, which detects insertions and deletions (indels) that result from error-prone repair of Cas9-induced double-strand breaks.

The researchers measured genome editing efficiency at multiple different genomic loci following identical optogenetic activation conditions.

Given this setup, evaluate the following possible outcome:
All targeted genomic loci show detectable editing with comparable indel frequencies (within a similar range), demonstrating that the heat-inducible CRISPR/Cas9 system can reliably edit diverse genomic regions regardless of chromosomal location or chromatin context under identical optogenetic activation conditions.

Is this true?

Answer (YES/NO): NO